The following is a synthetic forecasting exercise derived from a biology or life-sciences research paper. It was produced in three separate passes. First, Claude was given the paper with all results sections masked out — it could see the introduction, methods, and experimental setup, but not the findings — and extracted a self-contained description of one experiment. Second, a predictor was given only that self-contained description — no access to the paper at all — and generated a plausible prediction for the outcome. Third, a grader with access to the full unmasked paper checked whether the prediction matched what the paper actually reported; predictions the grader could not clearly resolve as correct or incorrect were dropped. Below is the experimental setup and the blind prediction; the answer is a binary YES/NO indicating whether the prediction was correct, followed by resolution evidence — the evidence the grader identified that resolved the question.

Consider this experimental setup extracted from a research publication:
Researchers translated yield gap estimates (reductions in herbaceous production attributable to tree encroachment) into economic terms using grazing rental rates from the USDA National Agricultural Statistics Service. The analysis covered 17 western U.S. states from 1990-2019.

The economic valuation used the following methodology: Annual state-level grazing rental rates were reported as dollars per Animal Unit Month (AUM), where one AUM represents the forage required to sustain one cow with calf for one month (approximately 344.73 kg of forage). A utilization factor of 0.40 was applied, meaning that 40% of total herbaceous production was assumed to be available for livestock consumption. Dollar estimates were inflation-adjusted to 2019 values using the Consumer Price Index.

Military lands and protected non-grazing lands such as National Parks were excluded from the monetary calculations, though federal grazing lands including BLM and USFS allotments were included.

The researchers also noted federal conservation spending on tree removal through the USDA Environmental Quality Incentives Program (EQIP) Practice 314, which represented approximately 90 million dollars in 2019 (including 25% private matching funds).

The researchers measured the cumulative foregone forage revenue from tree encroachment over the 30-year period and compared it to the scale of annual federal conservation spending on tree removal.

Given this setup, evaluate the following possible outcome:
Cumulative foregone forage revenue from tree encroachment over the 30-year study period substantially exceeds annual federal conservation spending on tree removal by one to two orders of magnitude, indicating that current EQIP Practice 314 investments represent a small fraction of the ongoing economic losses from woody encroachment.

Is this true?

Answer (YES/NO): YES